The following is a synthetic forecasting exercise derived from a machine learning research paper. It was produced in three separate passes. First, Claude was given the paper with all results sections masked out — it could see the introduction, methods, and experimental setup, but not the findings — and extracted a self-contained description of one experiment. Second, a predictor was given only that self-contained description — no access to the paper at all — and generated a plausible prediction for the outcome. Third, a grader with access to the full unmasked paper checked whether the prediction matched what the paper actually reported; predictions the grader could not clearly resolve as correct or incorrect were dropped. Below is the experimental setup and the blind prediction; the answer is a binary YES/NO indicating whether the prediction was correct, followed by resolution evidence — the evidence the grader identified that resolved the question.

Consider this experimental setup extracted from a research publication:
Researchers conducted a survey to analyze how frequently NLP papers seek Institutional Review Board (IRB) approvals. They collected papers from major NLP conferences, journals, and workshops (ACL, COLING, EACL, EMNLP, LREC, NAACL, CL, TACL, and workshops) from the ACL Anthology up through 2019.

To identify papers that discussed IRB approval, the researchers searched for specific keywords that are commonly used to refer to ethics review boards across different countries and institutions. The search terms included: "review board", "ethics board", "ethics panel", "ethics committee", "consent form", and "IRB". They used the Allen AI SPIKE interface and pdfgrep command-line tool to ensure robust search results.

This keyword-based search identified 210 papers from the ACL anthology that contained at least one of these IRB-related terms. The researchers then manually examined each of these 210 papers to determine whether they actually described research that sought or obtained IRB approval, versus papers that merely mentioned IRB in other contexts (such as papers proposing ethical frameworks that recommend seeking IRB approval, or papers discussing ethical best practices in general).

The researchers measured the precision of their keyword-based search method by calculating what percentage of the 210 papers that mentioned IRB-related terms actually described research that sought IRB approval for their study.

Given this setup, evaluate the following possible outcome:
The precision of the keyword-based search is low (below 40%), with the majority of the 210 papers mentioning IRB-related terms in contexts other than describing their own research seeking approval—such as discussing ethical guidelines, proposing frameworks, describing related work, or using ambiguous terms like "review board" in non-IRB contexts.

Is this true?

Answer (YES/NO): NO